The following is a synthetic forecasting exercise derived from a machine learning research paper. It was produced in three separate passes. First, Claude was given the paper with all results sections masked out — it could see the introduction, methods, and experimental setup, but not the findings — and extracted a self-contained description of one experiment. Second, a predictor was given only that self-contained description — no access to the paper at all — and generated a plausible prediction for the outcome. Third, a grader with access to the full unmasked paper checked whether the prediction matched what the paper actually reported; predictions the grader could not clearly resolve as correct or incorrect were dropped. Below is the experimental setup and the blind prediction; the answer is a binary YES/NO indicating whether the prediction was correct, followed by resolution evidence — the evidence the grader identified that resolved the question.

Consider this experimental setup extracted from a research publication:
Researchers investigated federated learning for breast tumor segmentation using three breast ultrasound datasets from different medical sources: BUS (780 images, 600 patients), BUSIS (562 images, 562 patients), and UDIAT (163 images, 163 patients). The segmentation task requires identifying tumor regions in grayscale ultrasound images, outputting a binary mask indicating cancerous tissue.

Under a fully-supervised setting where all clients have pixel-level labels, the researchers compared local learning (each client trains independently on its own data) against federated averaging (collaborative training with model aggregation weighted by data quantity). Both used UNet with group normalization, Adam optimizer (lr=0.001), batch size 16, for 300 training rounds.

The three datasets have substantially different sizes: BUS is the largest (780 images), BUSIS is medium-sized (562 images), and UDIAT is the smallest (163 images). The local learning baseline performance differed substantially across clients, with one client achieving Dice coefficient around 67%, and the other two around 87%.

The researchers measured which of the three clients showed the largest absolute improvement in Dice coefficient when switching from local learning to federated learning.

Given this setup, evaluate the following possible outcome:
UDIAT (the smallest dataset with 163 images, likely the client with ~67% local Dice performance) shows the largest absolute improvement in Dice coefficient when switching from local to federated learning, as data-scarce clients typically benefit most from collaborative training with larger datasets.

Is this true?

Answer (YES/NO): NO